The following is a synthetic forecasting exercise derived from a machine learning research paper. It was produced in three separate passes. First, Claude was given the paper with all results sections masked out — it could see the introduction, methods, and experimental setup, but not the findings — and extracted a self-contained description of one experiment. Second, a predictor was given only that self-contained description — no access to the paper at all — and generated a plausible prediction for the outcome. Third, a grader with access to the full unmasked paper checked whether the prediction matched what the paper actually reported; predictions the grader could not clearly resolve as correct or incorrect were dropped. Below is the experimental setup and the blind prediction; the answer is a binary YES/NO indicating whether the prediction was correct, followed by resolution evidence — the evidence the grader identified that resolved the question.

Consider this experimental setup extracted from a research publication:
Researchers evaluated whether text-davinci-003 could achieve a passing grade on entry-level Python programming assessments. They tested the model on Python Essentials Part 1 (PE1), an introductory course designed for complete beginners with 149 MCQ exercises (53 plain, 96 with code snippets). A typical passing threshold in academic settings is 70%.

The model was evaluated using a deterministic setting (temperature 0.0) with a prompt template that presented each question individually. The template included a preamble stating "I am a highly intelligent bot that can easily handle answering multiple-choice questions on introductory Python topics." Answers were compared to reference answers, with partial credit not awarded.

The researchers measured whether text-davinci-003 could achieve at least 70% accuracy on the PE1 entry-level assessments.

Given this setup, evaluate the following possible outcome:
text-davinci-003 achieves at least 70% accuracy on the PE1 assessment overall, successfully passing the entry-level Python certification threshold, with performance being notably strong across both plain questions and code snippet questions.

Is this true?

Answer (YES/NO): NO